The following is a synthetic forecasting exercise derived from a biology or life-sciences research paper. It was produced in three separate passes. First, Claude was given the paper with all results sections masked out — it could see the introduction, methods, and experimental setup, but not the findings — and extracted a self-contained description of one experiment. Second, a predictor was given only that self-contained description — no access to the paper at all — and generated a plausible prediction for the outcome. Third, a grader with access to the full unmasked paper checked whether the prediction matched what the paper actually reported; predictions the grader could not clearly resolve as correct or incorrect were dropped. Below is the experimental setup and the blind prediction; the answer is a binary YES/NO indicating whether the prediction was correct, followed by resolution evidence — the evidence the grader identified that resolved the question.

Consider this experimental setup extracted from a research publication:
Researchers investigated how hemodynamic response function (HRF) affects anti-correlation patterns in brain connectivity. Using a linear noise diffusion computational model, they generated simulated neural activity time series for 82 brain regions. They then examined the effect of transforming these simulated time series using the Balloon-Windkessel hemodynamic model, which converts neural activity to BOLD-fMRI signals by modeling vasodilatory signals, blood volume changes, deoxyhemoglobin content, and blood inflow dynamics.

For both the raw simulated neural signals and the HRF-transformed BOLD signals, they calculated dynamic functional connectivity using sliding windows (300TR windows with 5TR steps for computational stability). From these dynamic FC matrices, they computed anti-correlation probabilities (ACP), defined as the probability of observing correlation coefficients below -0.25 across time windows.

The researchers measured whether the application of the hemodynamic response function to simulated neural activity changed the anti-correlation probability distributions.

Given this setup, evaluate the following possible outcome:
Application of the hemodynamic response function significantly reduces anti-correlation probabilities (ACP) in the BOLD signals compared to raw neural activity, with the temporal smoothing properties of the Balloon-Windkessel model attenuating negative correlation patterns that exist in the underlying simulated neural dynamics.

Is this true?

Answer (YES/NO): NO